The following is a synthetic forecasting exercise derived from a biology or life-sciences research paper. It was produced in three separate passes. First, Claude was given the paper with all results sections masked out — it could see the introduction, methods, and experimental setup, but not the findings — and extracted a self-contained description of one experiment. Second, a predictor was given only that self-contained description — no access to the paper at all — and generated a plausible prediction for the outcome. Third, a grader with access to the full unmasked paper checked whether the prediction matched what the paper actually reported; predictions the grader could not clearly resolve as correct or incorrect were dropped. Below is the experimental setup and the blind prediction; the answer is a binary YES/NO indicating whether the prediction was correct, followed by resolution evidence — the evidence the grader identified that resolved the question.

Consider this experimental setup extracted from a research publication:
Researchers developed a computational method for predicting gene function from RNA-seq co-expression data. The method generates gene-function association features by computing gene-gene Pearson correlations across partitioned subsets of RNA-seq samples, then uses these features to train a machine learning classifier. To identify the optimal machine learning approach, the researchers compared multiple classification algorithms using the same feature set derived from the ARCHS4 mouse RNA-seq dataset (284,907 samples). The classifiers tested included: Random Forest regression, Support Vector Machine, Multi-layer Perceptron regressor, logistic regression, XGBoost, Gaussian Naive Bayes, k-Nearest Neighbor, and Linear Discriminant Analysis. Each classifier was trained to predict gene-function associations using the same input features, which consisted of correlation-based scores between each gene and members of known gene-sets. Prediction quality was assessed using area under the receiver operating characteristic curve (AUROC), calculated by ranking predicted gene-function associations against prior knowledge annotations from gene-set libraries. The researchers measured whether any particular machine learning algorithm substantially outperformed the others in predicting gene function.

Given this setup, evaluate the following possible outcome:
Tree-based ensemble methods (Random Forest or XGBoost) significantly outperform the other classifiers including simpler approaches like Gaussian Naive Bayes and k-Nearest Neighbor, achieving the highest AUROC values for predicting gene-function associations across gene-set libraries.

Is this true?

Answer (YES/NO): NO